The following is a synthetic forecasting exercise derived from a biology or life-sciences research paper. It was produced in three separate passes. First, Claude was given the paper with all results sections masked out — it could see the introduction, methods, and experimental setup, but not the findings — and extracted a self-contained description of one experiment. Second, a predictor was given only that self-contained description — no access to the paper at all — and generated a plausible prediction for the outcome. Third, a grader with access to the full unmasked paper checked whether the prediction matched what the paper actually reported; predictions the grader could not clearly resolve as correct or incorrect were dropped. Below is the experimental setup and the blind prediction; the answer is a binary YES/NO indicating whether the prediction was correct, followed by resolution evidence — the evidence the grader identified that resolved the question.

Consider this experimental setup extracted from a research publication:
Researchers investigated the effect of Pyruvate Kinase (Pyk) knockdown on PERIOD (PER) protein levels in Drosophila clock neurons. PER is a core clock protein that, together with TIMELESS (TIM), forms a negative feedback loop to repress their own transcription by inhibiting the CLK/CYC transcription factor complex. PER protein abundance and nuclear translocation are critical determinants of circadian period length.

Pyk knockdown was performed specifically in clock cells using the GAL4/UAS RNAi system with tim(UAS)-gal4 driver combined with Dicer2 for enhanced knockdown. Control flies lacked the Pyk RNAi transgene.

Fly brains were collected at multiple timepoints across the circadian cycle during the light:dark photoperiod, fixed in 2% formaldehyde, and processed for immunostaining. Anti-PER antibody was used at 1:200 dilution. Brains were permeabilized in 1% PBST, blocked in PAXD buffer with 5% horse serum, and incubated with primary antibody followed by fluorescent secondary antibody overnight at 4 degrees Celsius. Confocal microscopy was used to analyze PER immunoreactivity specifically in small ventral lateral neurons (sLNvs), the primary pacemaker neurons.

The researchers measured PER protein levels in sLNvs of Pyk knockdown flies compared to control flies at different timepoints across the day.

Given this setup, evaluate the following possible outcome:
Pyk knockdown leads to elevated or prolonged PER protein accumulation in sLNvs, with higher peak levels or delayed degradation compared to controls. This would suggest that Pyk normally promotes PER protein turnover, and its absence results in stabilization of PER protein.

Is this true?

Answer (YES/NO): NO